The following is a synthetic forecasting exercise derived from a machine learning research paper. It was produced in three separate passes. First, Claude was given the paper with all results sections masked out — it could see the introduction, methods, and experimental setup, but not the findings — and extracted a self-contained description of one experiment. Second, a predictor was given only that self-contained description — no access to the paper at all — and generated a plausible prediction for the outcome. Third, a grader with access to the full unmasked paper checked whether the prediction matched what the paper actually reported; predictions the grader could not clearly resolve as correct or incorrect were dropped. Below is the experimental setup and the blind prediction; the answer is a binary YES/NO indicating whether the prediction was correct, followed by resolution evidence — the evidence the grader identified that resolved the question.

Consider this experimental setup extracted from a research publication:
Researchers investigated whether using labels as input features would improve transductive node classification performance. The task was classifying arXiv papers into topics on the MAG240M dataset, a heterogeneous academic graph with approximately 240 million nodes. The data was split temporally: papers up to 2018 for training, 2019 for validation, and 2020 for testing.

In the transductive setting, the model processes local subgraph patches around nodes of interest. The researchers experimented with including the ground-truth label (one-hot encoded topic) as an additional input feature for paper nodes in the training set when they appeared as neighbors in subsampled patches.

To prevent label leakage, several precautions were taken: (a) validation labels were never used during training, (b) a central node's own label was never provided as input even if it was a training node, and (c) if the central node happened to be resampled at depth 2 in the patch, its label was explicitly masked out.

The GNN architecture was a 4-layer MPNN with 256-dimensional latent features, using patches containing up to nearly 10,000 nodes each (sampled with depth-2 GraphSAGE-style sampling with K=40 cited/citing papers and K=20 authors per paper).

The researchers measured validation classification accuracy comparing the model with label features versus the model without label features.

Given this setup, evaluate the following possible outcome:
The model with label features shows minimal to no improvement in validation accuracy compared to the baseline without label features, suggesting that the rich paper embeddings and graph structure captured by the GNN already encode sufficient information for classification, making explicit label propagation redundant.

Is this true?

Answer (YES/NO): NO